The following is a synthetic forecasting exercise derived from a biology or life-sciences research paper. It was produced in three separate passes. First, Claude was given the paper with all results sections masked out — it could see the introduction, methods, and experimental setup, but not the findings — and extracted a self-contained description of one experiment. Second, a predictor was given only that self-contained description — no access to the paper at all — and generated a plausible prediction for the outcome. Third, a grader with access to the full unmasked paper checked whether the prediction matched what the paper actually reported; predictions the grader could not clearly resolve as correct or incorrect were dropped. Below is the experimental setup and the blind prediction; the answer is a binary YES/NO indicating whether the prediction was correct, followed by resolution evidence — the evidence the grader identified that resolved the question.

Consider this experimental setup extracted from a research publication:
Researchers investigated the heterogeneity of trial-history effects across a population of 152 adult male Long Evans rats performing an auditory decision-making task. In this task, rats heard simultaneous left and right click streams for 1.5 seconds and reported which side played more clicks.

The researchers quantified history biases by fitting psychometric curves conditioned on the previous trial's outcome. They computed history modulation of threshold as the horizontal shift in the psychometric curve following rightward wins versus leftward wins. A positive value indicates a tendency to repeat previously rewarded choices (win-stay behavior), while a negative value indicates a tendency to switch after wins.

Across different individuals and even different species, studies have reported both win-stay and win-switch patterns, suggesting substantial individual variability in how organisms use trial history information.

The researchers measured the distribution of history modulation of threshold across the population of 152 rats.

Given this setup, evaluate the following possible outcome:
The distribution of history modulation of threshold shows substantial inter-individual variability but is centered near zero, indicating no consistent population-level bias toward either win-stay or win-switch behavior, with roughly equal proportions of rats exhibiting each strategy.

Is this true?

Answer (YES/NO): NO